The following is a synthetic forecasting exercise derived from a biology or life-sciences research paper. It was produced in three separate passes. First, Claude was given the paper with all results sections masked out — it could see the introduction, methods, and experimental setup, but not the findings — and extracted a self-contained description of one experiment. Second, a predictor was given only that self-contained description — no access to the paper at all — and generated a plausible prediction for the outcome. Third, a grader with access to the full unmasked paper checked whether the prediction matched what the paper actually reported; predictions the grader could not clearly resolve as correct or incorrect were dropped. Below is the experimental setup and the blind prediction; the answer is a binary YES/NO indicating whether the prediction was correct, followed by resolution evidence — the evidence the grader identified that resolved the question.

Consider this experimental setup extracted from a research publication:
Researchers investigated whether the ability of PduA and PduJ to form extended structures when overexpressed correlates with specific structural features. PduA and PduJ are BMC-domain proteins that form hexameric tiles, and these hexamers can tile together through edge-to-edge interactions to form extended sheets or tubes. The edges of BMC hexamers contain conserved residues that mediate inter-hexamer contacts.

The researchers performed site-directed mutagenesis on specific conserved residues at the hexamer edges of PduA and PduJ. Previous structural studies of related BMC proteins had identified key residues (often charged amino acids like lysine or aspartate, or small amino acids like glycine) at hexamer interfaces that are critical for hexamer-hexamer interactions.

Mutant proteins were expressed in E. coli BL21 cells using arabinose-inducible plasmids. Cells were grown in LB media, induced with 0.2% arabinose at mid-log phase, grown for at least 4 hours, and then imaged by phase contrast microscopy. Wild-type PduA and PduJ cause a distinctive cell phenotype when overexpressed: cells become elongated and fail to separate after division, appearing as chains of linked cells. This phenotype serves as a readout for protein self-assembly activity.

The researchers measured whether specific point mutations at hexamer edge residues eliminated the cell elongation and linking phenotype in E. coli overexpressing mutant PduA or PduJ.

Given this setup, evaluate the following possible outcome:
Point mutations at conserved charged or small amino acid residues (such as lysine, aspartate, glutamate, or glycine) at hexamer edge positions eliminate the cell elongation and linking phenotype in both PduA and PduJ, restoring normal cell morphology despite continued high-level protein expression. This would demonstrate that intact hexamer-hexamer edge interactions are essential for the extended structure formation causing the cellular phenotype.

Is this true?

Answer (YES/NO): YES